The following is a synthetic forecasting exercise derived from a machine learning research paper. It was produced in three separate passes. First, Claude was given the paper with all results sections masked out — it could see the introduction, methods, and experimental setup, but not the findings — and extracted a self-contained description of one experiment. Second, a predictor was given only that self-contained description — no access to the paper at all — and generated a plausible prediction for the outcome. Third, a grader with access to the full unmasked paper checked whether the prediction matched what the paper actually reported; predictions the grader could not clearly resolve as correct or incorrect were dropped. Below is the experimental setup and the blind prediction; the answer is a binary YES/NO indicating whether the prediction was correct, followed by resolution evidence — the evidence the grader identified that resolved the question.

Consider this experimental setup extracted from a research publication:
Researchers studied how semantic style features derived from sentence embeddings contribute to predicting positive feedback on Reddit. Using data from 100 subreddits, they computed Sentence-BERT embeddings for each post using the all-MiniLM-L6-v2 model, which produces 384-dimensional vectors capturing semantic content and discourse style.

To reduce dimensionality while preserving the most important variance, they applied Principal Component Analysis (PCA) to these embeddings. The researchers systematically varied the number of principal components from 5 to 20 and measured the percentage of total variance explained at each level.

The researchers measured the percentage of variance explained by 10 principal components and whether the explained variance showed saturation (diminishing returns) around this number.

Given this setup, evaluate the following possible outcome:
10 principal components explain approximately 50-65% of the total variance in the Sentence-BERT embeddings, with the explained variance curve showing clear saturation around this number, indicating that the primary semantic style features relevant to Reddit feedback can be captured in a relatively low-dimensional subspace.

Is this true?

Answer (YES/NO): YES